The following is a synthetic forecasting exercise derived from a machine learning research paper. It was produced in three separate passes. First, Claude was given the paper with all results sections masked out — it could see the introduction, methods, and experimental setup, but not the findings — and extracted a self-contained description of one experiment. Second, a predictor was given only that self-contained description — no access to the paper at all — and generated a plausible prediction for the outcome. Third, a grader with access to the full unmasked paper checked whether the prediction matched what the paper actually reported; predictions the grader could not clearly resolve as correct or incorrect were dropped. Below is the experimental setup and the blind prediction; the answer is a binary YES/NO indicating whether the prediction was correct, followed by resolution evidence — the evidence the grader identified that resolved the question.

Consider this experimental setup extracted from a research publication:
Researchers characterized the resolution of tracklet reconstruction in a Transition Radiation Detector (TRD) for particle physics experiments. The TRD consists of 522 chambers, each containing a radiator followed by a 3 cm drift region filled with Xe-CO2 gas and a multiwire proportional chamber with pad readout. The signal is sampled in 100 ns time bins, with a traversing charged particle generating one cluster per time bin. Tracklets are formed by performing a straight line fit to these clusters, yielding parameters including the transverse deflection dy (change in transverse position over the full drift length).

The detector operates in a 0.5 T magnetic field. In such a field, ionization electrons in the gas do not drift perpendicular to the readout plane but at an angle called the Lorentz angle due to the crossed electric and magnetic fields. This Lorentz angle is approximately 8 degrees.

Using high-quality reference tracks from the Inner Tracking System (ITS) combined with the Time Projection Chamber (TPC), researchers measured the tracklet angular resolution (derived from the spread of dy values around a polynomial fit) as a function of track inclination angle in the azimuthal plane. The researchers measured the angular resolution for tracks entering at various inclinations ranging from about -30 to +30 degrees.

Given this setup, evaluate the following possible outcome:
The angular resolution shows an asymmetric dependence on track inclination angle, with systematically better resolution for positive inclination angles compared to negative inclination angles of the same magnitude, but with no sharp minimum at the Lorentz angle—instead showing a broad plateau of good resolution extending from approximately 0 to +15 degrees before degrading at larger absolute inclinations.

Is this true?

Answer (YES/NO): NO